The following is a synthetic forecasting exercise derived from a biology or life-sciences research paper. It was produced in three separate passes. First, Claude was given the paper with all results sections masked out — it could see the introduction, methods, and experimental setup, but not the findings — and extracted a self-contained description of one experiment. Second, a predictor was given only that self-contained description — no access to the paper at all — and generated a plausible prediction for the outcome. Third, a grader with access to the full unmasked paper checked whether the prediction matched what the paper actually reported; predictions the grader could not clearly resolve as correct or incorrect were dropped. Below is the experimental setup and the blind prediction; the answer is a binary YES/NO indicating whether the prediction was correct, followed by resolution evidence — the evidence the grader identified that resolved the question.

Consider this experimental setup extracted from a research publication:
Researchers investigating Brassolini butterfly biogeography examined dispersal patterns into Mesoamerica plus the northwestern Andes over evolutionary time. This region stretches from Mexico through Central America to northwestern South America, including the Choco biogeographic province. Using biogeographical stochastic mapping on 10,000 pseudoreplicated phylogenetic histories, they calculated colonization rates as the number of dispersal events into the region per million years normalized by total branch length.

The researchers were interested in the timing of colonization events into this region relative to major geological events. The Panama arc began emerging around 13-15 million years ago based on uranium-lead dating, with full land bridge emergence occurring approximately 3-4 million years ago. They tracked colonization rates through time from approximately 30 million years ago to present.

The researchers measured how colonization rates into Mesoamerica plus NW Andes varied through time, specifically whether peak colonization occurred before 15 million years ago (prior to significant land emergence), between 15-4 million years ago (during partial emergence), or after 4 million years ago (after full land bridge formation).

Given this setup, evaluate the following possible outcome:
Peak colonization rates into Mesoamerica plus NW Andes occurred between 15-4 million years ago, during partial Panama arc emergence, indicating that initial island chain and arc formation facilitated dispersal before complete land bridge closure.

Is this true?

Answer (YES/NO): YES